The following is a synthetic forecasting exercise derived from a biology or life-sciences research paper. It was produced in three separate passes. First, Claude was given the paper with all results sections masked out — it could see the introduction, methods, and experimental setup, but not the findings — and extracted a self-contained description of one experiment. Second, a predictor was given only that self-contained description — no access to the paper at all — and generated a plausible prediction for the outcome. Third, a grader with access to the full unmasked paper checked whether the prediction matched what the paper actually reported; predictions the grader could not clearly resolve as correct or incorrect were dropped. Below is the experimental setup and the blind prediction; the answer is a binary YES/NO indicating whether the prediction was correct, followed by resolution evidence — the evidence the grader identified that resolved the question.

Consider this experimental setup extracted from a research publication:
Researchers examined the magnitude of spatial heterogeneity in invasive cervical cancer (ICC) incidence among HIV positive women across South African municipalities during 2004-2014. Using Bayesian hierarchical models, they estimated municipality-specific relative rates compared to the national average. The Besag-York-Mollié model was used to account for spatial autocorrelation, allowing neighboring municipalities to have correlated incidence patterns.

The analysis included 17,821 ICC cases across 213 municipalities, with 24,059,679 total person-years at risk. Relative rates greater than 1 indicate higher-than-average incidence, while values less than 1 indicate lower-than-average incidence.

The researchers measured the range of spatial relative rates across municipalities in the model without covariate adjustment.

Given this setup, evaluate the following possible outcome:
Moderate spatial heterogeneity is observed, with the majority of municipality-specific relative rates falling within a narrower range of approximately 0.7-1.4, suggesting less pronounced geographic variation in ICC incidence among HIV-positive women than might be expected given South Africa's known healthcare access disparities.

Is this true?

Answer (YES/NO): NO